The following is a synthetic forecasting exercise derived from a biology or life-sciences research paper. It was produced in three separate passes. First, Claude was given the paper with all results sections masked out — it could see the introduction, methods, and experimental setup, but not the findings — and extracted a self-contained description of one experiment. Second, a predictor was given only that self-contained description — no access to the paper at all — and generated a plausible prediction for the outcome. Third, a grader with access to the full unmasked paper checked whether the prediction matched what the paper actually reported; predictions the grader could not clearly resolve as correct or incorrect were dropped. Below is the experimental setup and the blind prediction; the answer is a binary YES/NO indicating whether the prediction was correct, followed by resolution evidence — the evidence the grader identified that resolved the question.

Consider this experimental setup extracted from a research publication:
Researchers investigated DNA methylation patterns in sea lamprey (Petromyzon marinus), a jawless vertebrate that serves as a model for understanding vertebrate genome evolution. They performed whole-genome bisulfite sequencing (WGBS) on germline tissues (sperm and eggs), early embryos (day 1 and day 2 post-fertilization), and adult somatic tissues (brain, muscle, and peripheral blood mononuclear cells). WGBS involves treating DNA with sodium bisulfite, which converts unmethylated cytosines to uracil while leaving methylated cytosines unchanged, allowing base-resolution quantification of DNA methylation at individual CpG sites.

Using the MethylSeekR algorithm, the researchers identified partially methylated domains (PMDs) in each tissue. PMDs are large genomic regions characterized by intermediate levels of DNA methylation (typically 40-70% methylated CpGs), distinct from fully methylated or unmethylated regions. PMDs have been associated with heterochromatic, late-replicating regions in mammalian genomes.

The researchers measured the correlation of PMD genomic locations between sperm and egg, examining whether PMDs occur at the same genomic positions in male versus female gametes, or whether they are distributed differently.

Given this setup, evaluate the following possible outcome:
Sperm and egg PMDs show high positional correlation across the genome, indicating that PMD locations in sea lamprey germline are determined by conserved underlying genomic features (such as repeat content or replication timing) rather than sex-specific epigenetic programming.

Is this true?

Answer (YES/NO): NO